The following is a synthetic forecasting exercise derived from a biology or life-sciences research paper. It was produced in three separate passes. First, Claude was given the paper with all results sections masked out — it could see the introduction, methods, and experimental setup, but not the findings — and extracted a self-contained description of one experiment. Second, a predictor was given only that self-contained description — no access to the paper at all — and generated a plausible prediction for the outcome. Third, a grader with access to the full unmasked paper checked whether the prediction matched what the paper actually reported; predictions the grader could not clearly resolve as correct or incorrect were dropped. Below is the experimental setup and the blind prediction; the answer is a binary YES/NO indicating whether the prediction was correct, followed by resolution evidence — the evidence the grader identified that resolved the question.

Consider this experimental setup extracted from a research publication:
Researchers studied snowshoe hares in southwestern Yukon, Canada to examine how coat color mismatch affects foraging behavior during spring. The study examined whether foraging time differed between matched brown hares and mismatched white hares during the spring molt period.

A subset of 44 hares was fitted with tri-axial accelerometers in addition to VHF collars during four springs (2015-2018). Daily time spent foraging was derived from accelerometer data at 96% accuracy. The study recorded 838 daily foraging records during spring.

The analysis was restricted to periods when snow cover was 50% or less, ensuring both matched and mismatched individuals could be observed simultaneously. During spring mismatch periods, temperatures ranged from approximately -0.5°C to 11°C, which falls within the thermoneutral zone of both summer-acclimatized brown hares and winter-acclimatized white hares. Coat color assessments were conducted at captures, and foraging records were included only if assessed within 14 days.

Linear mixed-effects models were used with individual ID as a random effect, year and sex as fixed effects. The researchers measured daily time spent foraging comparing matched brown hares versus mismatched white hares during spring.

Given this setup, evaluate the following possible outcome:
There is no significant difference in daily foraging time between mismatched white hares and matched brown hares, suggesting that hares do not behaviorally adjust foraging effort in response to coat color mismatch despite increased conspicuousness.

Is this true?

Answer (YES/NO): YES